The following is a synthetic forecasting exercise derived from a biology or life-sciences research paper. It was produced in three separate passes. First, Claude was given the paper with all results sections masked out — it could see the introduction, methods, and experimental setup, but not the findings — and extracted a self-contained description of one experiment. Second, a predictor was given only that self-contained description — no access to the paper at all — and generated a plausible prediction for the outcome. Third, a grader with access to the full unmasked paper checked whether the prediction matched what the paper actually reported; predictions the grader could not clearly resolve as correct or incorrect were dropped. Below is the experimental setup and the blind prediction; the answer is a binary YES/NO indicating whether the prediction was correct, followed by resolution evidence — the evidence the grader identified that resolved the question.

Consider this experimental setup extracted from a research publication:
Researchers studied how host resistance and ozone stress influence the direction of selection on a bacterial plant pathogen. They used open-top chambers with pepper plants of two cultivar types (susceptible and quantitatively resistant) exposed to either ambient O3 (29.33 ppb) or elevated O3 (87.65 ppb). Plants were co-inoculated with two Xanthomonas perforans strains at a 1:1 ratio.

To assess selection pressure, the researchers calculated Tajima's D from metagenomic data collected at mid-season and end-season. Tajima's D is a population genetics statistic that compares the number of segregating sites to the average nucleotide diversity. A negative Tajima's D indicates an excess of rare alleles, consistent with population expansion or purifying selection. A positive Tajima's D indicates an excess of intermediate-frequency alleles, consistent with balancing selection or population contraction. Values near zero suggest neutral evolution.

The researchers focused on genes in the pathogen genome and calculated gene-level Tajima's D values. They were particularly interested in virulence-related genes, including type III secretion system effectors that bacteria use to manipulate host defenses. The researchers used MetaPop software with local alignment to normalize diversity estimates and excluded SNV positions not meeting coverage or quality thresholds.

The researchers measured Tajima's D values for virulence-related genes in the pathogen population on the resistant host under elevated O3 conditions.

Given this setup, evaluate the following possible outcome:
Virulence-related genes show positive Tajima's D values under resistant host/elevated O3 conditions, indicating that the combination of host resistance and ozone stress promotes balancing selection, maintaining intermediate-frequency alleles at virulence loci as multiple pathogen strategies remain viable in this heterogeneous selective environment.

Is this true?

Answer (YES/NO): NO